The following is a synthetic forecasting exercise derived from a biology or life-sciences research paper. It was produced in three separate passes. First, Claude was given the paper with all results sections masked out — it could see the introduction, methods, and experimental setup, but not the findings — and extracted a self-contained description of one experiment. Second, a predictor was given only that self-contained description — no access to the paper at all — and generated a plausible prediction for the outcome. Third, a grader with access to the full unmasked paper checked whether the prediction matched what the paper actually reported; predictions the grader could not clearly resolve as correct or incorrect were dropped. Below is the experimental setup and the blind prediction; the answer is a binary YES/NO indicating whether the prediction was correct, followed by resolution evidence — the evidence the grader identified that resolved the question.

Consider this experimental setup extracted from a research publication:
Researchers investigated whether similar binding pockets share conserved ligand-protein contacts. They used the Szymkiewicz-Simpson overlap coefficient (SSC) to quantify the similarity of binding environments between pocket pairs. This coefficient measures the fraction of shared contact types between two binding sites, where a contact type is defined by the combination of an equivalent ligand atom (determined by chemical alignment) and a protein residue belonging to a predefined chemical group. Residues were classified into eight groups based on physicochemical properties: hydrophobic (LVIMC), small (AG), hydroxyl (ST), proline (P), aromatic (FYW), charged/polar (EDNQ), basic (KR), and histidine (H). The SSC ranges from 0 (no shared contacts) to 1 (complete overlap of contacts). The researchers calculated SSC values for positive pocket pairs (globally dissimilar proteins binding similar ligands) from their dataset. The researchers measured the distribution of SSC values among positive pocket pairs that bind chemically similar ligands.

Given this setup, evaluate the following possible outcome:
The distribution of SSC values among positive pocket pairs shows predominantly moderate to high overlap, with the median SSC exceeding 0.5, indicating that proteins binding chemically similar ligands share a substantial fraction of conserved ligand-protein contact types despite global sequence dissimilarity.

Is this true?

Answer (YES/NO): NO